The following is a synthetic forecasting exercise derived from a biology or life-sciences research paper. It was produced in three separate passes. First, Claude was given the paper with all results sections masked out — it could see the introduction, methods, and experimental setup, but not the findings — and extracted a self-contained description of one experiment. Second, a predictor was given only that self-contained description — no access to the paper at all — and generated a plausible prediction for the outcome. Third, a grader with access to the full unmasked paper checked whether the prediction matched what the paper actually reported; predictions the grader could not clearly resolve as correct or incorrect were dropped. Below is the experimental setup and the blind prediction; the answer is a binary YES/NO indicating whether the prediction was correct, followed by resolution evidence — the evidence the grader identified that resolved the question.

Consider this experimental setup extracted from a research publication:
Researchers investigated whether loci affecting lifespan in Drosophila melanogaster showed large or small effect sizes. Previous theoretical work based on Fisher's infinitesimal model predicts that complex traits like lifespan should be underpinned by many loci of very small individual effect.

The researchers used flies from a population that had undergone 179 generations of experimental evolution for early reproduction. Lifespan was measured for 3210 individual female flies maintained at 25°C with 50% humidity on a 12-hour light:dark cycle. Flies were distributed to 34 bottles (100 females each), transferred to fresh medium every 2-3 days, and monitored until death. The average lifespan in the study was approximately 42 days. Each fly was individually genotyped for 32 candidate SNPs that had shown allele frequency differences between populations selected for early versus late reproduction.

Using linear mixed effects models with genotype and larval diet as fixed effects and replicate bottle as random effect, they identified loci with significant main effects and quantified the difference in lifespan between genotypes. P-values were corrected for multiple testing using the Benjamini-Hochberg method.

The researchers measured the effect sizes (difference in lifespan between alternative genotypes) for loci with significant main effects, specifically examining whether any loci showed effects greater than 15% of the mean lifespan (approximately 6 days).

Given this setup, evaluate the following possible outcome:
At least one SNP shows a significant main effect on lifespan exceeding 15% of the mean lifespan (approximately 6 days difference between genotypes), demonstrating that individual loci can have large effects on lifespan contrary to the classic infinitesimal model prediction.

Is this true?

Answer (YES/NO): YES